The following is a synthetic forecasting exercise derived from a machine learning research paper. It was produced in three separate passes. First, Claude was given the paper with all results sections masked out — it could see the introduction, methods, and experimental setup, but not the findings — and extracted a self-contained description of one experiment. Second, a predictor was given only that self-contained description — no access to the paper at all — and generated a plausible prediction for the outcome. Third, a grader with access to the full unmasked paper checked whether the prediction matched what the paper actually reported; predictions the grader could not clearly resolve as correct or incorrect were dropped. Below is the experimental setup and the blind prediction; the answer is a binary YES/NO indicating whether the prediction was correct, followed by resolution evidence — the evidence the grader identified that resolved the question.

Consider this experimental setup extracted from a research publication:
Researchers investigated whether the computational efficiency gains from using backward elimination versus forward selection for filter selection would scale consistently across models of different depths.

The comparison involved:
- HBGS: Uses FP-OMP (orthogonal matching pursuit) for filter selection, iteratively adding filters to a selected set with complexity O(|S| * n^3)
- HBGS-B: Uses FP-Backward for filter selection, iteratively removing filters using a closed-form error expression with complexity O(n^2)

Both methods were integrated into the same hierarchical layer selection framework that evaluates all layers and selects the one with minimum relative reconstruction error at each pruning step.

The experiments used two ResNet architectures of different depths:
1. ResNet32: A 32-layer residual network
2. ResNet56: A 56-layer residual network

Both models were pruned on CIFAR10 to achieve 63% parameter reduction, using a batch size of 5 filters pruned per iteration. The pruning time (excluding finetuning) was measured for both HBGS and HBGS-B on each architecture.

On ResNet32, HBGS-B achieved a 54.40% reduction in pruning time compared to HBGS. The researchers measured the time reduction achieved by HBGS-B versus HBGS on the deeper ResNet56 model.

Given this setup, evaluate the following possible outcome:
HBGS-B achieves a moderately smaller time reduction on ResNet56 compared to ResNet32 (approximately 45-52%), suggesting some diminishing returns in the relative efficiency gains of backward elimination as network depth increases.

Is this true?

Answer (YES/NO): NO